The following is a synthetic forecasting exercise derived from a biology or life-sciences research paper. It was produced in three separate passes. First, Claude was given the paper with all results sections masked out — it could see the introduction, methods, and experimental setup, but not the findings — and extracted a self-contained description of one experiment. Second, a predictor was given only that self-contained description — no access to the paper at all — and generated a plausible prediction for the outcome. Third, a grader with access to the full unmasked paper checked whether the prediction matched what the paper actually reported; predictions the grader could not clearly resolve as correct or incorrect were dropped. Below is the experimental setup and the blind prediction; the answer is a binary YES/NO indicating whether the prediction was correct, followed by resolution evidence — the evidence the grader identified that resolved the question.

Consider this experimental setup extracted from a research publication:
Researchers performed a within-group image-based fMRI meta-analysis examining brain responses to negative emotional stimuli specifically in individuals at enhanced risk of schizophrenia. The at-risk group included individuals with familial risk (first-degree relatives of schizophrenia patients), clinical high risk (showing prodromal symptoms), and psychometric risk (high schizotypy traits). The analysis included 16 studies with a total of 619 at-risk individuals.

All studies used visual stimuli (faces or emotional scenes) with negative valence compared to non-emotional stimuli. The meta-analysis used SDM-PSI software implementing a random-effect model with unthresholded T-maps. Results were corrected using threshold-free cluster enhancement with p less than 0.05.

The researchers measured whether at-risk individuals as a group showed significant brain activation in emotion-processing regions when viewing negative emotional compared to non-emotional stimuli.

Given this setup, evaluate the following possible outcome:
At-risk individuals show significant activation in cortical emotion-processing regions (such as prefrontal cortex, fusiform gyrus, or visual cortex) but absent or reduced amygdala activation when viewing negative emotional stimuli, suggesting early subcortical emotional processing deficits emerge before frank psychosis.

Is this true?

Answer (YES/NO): NO